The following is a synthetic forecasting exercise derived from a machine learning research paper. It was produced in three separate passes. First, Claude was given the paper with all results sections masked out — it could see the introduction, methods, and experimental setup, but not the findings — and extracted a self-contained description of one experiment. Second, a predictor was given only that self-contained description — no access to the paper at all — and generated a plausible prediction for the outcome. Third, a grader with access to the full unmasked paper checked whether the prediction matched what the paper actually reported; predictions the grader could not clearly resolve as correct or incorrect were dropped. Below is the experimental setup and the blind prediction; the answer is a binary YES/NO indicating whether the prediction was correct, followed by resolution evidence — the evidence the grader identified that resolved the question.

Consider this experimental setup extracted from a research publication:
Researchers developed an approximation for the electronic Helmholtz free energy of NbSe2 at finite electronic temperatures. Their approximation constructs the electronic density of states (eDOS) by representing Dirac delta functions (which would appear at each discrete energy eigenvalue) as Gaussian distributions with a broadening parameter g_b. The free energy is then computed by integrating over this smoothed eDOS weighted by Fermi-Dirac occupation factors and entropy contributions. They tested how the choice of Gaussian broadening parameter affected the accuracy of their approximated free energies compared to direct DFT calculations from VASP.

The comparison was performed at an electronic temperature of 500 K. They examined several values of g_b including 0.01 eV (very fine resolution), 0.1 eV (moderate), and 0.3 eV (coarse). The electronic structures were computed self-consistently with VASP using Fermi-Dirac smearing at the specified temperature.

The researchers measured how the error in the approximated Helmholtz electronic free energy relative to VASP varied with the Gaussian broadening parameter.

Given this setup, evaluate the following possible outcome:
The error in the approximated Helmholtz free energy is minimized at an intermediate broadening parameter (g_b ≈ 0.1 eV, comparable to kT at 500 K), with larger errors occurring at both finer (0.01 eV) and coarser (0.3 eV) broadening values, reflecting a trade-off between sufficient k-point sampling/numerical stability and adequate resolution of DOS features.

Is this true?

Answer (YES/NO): NO